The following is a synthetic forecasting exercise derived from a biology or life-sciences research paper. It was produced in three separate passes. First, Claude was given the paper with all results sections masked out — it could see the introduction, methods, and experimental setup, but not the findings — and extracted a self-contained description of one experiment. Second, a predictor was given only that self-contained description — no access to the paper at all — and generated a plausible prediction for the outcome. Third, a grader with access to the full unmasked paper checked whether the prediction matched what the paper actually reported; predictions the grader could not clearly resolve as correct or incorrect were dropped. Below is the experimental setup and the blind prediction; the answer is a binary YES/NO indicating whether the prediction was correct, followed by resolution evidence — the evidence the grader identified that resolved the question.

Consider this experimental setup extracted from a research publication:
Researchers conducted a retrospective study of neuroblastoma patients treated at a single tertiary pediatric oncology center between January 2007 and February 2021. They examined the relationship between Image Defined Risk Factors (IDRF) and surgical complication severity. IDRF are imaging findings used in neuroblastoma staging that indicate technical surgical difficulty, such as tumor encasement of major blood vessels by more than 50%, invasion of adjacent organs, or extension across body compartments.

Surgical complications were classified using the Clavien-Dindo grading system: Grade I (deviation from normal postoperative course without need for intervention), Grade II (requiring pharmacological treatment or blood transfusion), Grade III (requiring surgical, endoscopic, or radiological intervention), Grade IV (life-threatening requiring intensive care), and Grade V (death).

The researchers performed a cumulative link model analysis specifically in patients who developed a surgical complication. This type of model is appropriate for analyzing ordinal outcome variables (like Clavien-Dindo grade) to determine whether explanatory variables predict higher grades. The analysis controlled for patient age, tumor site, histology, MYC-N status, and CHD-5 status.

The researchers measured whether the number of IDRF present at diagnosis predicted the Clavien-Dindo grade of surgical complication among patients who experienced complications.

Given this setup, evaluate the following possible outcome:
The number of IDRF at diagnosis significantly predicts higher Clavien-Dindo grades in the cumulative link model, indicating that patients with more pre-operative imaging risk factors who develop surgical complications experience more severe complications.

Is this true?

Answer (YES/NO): NO